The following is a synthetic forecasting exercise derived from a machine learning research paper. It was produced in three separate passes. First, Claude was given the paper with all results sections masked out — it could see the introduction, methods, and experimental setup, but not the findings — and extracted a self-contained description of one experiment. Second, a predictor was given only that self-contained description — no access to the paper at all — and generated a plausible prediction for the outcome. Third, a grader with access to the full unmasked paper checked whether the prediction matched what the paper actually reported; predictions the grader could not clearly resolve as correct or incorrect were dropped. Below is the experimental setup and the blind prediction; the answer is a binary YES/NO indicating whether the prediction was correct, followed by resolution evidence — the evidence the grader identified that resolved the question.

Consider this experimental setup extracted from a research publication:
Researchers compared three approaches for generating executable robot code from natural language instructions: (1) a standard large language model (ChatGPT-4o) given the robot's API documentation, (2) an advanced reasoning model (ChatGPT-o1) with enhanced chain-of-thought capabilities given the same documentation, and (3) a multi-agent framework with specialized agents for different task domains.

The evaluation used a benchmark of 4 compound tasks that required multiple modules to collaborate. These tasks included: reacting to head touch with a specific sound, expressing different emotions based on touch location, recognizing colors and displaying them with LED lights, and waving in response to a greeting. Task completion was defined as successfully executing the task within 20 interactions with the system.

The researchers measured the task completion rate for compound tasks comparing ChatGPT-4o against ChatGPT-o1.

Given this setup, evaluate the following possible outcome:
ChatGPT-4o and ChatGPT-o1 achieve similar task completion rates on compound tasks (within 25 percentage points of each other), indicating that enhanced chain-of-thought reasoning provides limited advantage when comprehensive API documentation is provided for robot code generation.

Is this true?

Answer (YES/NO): NO